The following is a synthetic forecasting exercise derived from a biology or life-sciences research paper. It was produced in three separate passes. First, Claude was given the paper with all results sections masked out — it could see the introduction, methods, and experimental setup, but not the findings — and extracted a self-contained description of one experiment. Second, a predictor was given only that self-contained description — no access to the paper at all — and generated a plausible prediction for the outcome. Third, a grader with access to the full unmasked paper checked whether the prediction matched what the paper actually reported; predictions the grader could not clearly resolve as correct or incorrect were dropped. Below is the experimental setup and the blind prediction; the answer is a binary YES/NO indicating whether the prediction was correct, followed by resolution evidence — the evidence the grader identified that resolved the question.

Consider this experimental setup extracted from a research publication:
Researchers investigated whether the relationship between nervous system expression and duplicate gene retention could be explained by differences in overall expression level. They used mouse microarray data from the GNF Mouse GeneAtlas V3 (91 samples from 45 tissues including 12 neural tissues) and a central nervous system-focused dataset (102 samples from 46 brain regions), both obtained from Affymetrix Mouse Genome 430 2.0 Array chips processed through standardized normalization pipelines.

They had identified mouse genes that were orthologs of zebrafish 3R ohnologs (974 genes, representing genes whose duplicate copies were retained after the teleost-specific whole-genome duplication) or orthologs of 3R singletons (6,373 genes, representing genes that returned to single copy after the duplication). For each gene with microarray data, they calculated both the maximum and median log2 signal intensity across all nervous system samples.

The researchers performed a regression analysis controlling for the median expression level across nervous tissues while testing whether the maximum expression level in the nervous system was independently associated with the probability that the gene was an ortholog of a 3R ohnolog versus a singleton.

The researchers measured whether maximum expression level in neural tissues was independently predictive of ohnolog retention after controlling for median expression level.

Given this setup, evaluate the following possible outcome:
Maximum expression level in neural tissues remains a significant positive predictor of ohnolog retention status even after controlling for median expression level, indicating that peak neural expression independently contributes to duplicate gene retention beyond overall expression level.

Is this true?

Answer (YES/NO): YES